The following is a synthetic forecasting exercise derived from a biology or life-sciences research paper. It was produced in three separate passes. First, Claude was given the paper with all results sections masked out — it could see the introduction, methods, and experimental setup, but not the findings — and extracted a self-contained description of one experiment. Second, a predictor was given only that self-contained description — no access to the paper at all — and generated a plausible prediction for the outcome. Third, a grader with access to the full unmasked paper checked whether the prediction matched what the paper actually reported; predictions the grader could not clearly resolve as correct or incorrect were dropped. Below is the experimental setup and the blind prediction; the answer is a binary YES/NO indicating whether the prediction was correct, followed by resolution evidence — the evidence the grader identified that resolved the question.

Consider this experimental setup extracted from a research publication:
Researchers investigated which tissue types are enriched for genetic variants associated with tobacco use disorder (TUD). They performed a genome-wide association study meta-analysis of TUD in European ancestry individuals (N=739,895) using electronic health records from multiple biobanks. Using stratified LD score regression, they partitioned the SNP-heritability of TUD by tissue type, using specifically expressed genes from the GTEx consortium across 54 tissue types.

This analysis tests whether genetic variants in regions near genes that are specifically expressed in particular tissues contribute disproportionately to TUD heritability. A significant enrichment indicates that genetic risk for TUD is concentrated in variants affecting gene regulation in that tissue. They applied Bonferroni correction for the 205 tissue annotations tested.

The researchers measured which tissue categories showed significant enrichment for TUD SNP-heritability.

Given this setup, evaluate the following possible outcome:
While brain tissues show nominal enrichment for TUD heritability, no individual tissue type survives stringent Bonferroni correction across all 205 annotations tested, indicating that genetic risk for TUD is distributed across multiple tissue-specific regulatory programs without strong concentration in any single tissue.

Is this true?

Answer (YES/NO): NO